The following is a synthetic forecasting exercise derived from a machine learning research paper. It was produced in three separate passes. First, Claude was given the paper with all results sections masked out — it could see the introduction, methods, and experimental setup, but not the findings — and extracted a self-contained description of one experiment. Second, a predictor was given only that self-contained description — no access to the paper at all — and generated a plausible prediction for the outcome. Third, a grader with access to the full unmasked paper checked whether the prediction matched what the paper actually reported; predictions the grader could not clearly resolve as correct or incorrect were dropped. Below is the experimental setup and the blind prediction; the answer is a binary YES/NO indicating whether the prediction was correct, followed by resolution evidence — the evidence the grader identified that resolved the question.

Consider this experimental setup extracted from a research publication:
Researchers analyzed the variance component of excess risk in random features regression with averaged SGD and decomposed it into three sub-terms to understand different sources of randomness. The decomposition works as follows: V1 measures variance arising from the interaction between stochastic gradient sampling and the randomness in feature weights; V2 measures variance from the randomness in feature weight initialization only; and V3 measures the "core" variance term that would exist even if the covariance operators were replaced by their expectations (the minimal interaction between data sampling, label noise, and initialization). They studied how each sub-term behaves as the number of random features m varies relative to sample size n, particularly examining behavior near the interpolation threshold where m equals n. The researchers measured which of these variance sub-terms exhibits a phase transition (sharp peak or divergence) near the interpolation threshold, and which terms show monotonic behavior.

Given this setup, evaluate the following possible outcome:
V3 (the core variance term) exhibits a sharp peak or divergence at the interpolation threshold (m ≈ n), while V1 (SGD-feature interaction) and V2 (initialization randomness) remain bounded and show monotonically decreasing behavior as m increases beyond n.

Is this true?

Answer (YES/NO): NO